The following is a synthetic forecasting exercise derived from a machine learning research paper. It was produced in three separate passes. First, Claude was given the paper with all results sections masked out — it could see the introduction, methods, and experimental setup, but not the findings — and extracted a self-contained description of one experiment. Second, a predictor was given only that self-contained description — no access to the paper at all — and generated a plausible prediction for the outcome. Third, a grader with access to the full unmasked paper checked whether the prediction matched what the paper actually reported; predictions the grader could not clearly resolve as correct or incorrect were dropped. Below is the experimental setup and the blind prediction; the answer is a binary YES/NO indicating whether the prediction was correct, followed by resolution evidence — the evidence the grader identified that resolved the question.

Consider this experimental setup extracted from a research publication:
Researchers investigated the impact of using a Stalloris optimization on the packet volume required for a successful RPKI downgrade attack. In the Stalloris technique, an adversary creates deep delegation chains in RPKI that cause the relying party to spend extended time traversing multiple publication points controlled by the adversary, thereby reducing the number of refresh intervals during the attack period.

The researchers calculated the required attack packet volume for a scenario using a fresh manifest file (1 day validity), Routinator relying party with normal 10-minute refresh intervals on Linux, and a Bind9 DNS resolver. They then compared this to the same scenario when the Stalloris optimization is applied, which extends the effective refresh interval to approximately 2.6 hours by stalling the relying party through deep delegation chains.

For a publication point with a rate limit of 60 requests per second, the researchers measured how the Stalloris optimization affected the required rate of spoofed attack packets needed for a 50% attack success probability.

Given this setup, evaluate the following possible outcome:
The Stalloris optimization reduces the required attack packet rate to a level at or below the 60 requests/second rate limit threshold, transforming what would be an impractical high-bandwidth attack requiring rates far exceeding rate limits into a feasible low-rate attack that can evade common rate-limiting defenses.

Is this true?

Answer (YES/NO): NO